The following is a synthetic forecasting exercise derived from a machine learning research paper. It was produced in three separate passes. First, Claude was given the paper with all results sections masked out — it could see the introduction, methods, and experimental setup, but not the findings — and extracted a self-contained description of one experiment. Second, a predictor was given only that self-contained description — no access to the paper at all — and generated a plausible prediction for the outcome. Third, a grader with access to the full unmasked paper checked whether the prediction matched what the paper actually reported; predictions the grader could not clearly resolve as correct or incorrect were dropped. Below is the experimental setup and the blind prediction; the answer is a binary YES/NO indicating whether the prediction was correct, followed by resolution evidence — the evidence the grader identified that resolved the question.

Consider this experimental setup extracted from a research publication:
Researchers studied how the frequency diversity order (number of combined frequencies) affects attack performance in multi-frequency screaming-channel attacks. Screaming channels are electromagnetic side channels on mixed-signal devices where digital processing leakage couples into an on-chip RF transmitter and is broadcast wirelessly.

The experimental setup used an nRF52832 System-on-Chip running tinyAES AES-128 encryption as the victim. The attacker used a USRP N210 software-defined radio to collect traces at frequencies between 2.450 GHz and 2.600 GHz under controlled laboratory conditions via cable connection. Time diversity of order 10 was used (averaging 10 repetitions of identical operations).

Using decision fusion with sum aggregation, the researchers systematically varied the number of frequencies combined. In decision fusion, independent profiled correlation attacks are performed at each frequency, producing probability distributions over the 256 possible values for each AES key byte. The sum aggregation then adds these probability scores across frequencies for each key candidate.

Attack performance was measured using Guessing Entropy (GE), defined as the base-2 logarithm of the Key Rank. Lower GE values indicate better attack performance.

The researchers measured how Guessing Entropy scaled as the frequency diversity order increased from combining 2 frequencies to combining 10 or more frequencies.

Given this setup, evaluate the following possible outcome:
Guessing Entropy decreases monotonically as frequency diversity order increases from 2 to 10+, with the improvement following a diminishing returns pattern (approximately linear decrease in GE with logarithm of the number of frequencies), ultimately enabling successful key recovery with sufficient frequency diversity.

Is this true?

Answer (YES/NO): NO